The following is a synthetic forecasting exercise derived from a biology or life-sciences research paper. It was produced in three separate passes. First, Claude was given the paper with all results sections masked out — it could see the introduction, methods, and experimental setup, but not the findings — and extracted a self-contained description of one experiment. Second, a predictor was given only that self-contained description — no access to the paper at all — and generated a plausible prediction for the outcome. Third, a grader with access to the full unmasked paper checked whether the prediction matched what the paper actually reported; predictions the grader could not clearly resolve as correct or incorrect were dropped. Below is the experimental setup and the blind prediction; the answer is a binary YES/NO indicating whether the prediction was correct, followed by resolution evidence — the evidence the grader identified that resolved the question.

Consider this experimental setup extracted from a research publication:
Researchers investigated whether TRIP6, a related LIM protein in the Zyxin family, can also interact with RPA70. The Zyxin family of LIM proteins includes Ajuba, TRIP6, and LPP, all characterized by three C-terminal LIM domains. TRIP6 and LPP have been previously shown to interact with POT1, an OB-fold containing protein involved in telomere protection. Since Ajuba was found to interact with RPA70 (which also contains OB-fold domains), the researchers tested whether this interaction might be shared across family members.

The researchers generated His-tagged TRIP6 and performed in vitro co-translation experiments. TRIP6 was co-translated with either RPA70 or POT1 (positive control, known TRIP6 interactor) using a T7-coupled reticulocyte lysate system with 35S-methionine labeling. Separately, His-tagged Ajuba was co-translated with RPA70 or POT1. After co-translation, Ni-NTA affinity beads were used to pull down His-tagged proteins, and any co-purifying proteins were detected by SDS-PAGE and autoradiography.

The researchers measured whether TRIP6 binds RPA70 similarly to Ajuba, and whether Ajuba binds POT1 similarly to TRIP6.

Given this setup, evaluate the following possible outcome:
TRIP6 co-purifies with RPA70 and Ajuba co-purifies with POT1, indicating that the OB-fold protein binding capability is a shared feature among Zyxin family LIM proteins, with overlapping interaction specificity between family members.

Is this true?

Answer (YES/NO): NO